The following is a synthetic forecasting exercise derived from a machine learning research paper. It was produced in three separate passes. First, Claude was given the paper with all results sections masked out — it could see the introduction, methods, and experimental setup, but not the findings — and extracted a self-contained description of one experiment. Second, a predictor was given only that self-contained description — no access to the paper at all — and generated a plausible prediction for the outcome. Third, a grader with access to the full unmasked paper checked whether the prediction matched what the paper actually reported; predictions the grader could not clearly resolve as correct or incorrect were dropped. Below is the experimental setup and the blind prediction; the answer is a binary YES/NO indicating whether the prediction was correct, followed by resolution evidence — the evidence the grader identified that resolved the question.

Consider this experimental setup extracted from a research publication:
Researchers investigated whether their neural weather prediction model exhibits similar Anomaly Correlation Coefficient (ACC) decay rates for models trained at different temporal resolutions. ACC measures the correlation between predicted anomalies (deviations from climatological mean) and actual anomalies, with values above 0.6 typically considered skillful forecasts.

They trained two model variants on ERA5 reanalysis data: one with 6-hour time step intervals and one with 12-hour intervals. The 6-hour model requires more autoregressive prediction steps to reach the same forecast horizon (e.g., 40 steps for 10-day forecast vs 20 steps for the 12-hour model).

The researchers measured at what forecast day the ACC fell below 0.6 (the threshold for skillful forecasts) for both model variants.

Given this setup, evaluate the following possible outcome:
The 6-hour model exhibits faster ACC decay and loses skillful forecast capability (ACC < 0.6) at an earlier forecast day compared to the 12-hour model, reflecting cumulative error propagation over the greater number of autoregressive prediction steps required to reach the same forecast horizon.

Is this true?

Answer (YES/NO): NO